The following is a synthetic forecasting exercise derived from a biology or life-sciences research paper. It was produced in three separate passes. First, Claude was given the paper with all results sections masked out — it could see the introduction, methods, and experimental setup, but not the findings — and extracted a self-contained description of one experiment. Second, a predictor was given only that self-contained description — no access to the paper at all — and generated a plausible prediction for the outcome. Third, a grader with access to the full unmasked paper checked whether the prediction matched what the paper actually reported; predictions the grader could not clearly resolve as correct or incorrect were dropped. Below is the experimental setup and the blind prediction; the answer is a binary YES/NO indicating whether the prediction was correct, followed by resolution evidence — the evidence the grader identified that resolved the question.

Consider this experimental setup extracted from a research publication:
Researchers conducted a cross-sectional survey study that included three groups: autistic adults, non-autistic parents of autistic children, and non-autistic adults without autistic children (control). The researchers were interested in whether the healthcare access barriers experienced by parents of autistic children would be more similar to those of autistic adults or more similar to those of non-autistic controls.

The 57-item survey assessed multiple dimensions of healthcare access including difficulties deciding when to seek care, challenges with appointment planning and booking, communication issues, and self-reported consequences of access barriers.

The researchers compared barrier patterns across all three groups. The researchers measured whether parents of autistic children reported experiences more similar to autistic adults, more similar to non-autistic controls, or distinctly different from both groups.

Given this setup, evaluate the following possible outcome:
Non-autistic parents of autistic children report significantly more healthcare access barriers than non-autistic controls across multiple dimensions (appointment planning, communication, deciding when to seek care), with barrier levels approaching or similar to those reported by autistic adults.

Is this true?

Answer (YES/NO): NO